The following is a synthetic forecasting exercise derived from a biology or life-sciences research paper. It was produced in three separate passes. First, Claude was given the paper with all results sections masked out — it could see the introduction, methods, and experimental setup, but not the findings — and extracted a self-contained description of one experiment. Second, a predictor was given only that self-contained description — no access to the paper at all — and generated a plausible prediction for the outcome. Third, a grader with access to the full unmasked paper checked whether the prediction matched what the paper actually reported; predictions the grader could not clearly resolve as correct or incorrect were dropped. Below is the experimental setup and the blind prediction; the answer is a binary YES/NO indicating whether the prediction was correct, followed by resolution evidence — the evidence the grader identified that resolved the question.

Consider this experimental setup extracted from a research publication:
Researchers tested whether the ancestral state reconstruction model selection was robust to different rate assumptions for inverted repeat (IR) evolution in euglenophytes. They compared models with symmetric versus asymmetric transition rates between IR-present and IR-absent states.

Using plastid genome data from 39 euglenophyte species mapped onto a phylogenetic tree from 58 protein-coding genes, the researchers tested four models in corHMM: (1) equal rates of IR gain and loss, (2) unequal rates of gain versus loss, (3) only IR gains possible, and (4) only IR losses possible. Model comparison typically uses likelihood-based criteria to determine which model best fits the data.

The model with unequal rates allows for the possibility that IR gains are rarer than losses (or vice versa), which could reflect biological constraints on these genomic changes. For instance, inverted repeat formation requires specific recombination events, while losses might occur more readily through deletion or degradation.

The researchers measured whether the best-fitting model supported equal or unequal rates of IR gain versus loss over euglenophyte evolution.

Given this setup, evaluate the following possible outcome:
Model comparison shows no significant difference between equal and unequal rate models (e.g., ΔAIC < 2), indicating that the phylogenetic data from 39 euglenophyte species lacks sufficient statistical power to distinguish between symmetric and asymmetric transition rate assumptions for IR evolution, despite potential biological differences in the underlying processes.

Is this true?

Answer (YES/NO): NO